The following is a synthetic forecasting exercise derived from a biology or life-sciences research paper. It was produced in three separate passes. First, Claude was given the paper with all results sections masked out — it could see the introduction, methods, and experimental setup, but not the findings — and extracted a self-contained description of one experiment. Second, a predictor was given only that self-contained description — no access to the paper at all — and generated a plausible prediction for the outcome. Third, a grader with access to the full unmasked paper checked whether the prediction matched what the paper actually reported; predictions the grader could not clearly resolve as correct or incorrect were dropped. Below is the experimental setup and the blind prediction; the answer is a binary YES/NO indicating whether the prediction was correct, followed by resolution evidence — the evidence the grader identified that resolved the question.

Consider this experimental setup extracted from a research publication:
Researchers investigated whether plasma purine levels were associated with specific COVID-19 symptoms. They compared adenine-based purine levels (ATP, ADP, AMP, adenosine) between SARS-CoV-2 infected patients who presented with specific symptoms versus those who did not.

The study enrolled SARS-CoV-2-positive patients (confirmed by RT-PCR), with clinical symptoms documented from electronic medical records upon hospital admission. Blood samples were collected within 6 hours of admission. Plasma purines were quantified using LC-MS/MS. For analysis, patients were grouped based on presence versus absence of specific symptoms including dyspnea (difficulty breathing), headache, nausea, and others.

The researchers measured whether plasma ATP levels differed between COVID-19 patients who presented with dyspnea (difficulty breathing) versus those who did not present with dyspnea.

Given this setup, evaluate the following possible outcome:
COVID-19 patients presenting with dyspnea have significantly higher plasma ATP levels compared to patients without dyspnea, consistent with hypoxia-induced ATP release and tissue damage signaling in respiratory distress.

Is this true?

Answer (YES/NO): NO